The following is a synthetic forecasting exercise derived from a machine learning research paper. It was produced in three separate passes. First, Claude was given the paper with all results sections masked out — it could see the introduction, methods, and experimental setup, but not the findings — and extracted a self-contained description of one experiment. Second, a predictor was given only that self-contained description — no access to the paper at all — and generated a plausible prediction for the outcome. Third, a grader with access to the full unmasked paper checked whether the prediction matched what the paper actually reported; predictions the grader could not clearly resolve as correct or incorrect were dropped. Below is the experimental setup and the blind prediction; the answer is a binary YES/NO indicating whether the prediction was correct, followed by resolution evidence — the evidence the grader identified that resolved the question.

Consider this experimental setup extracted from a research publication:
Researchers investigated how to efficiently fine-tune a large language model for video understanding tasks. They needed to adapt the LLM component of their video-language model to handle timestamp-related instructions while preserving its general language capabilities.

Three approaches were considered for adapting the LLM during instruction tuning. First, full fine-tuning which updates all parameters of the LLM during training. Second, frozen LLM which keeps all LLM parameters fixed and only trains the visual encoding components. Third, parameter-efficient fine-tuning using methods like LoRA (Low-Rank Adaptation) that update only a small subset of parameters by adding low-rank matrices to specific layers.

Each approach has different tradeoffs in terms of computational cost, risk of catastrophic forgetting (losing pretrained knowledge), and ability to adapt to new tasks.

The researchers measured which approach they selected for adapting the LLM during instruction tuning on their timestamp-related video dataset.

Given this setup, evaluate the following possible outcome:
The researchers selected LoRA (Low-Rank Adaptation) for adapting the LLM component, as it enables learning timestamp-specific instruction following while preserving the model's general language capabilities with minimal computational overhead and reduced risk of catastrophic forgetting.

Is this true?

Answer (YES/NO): YES